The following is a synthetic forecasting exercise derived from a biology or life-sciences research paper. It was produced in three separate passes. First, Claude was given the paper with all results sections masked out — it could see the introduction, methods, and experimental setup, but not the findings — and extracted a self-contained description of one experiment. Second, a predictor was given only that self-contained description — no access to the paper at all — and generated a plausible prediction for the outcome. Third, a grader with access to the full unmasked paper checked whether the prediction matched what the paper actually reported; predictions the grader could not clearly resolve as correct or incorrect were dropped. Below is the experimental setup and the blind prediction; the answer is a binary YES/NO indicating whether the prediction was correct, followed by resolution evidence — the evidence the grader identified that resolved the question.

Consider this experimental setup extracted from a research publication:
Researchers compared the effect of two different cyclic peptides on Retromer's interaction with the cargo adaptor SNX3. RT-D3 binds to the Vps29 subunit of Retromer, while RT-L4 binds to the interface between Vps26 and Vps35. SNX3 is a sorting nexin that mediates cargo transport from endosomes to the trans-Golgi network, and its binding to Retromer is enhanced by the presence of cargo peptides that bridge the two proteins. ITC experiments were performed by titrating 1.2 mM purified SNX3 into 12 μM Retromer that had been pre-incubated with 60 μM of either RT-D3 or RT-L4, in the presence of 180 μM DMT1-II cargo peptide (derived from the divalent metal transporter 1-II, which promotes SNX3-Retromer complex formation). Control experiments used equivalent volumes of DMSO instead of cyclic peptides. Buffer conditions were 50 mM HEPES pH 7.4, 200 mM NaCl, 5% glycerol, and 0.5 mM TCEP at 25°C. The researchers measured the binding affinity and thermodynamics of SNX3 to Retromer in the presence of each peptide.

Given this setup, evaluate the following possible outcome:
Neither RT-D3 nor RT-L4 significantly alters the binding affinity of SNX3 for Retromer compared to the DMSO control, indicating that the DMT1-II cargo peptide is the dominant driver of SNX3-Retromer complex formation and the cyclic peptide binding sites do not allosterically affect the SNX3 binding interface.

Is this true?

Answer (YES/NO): NO